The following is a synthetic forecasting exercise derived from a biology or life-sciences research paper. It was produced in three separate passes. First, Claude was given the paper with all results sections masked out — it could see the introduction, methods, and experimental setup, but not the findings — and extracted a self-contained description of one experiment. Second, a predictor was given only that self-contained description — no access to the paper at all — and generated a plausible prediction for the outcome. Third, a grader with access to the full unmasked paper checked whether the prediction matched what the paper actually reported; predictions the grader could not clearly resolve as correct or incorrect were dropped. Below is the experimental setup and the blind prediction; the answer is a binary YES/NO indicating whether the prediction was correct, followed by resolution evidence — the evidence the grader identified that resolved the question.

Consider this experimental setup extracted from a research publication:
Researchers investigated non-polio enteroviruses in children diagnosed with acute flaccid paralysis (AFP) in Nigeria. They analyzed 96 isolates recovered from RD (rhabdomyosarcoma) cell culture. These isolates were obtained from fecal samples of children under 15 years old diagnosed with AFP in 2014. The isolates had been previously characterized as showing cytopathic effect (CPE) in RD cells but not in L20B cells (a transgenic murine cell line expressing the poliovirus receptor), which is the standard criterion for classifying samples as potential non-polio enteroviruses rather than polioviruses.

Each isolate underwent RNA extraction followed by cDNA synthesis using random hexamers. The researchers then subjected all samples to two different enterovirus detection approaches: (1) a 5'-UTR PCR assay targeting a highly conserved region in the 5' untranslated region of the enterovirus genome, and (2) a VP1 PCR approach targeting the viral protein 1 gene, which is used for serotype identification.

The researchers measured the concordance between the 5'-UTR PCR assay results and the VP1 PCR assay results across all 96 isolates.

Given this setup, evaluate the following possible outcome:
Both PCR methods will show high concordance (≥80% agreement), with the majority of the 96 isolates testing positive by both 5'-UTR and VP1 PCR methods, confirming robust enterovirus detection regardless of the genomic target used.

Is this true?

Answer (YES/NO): YES